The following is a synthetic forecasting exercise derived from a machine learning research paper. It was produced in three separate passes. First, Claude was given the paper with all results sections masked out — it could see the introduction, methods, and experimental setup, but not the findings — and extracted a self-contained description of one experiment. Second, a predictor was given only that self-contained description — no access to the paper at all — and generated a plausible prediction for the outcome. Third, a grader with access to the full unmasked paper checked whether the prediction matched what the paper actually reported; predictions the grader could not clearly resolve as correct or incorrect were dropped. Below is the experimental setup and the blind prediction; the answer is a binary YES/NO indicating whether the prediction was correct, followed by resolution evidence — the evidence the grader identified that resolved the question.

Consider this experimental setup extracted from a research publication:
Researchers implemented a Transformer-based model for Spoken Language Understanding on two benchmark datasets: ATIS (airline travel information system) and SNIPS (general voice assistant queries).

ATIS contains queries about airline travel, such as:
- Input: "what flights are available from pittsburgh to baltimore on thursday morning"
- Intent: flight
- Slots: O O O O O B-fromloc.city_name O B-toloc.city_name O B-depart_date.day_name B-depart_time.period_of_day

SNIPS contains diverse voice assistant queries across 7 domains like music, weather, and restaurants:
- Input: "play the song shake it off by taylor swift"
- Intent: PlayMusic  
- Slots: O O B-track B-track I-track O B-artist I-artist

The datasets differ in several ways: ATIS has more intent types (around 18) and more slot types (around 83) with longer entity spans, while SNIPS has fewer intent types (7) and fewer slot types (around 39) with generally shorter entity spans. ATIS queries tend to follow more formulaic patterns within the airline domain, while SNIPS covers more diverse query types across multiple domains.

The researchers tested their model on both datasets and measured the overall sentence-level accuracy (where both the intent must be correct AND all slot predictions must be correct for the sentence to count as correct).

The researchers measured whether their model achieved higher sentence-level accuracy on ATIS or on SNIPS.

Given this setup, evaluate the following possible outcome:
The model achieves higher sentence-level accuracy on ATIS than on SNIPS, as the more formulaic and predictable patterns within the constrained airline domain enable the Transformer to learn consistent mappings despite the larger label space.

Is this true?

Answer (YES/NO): NO